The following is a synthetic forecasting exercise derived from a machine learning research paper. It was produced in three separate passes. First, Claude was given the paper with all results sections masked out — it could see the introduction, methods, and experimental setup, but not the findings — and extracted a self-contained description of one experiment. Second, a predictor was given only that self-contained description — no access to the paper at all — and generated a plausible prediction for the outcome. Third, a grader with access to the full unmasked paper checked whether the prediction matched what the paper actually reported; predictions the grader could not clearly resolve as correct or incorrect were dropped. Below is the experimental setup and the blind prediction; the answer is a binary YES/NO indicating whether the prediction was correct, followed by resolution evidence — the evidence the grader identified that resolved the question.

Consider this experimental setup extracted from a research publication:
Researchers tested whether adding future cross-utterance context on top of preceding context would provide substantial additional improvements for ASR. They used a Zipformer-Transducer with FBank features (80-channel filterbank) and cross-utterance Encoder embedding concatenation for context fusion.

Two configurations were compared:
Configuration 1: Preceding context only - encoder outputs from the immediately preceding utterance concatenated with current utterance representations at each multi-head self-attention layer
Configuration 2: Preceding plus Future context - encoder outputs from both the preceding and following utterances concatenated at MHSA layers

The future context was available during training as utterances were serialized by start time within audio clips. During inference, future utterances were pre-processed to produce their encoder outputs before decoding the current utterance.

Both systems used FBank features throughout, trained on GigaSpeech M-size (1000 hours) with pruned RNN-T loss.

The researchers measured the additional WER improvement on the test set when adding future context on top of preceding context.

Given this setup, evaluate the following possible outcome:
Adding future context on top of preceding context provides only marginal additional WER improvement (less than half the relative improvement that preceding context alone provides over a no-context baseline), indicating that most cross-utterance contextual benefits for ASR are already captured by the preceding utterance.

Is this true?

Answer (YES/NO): YES